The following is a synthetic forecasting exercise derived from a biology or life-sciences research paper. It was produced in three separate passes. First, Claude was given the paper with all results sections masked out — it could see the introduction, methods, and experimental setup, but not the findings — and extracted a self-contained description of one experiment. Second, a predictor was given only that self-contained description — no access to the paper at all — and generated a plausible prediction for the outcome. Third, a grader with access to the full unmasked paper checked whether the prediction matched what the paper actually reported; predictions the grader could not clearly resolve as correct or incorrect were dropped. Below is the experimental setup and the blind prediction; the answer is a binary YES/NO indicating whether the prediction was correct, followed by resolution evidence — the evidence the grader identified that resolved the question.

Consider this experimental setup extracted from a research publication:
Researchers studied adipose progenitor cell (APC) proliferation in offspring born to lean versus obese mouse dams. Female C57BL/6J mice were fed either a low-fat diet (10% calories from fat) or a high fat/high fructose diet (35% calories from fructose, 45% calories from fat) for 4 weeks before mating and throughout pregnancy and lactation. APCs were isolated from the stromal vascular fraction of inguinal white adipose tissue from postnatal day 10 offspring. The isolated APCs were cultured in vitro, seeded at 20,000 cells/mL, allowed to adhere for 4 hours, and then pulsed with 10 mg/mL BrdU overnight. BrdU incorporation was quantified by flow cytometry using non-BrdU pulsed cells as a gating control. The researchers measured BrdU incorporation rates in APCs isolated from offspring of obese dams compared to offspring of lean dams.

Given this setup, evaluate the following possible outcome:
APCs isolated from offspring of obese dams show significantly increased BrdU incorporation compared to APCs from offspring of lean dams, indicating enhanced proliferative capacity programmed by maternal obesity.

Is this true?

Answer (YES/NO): YES